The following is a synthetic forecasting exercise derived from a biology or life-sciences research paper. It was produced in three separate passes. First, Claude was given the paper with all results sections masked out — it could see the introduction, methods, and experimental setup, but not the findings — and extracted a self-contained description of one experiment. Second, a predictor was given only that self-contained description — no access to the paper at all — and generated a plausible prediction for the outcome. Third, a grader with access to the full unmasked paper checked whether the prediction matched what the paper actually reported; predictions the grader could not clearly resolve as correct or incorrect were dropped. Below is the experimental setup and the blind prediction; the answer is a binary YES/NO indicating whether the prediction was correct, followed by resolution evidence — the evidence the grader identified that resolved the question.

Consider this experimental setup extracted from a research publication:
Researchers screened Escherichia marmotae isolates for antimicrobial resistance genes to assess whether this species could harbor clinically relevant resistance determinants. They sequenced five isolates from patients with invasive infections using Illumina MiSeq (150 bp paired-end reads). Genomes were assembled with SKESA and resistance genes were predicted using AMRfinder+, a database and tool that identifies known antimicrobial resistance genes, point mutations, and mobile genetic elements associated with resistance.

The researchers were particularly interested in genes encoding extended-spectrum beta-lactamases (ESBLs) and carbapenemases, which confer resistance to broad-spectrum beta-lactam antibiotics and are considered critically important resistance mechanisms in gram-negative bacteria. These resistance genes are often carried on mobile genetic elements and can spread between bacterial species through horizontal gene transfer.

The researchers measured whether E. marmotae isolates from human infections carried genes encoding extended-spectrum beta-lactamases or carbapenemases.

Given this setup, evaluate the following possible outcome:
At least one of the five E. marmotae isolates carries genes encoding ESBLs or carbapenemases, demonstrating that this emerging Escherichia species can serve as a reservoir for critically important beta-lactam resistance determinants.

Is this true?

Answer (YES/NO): NO